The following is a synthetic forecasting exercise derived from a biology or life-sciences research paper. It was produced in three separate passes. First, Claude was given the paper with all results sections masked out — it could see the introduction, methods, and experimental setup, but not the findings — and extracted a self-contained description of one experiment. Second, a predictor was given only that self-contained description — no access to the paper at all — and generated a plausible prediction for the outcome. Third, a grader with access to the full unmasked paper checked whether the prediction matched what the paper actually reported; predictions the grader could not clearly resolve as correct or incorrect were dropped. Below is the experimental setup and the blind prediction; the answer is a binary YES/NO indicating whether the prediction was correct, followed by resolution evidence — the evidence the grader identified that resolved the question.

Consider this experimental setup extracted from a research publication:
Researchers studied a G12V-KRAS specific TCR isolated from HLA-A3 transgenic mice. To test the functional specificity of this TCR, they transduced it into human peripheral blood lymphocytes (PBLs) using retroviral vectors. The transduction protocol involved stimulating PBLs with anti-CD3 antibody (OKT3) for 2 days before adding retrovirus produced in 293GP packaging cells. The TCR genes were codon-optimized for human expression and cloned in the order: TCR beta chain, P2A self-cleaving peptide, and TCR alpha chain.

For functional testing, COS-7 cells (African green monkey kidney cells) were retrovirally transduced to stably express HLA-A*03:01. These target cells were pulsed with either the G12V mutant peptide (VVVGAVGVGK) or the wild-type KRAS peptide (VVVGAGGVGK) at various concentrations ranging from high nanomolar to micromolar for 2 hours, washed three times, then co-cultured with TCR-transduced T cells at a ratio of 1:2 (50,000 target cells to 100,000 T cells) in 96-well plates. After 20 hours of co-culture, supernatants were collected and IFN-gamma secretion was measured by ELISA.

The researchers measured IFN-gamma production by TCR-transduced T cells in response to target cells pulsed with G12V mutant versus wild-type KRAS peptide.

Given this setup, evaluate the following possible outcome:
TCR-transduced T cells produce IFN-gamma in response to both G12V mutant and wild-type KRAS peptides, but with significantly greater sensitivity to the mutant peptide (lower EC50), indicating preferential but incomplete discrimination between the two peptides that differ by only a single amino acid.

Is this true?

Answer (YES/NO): NO